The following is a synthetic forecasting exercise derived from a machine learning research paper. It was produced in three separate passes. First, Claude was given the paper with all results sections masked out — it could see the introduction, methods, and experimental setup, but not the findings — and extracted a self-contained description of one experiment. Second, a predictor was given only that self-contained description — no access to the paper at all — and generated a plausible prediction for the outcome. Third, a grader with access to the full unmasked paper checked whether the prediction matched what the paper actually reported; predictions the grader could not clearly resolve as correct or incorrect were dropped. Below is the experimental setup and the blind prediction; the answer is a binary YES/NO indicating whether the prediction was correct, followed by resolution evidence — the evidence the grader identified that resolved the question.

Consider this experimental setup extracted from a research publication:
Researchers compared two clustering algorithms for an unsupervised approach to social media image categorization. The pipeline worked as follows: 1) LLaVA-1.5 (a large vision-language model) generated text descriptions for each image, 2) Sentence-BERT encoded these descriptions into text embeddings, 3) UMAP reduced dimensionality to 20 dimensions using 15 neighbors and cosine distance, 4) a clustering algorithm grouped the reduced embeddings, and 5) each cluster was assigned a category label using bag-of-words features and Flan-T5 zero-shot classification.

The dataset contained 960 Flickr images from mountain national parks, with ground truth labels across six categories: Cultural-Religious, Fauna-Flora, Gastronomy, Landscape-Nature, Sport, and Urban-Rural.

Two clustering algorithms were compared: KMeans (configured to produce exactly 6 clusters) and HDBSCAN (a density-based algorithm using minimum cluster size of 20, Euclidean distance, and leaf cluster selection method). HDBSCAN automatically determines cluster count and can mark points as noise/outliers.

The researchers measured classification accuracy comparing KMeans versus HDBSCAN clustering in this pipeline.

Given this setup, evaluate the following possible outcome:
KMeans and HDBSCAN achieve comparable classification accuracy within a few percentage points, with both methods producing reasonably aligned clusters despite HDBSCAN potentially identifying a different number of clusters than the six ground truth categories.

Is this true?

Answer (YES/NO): YES